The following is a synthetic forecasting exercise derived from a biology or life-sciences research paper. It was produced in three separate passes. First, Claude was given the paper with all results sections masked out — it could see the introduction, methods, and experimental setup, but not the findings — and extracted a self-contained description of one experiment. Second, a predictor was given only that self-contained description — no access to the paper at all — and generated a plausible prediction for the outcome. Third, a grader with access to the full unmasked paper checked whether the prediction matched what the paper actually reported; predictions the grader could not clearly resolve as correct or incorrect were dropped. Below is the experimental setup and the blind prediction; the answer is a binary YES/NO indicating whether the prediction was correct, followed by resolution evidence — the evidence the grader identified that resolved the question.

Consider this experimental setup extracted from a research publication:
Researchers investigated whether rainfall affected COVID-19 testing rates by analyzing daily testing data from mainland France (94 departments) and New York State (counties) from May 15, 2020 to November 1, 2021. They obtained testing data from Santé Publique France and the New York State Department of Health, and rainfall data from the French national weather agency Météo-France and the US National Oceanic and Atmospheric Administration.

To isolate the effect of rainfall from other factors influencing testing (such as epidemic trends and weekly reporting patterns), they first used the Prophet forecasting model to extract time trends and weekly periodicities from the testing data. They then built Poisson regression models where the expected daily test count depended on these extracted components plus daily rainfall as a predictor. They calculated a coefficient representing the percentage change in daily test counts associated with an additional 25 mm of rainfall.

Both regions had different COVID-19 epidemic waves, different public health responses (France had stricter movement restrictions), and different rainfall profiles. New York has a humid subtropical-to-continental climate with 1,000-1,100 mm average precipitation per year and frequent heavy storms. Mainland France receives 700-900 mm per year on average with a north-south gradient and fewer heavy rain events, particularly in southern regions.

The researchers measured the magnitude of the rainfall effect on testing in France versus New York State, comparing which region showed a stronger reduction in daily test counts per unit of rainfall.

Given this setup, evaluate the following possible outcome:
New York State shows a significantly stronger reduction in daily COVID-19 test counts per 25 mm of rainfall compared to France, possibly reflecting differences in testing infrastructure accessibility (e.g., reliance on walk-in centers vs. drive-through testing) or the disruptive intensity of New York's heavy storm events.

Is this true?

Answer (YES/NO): NO